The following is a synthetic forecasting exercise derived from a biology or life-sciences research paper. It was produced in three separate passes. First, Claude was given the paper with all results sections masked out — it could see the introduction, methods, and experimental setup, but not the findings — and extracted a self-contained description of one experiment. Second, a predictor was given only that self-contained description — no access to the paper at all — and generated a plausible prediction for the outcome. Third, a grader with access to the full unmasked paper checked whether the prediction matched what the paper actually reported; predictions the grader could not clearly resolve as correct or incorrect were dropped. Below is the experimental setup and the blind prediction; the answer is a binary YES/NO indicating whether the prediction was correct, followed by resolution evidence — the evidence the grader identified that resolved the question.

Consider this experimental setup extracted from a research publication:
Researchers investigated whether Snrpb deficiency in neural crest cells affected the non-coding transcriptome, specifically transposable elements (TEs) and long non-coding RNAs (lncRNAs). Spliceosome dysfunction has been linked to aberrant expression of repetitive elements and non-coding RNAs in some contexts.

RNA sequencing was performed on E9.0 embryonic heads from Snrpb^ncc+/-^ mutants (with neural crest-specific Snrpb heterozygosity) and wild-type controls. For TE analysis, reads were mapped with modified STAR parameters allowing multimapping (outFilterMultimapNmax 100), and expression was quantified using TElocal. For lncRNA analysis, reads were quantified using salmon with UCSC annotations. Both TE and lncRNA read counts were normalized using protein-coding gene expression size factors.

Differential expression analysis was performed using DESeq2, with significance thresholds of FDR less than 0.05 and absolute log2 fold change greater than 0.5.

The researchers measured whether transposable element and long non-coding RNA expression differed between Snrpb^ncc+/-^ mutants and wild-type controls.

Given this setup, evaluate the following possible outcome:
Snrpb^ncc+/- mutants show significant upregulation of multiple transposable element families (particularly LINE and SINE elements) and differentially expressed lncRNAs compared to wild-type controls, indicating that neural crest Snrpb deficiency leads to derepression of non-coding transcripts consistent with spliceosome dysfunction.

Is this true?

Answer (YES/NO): NO